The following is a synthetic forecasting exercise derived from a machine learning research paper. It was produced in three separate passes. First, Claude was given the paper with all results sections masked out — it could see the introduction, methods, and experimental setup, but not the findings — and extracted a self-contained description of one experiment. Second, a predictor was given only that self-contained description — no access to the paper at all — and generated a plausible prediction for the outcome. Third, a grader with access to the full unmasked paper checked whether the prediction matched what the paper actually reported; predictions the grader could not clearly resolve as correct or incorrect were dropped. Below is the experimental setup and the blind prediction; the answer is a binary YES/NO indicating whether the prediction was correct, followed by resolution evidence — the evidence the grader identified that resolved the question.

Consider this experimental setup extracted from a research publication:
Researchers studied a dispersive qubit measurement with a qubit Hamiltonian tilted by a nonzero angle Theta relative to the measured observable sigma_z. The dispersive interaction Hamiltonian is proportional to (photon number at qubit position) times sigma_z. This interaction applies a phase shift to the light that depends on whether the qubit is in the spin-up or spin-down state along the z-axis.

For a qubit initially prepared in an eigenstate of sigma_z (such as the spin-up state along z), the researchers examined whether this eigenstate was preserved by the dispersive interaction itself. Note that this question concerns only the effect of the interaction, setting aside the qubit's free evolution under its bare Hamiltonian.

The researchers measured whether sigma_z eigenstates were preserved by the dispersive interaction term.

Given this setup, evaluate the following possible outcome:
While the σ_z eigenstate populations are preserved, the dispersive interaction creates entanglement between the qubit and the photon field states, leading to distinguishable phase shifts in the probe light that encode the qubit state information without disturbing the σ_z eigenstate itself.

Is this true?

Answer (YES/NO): NO